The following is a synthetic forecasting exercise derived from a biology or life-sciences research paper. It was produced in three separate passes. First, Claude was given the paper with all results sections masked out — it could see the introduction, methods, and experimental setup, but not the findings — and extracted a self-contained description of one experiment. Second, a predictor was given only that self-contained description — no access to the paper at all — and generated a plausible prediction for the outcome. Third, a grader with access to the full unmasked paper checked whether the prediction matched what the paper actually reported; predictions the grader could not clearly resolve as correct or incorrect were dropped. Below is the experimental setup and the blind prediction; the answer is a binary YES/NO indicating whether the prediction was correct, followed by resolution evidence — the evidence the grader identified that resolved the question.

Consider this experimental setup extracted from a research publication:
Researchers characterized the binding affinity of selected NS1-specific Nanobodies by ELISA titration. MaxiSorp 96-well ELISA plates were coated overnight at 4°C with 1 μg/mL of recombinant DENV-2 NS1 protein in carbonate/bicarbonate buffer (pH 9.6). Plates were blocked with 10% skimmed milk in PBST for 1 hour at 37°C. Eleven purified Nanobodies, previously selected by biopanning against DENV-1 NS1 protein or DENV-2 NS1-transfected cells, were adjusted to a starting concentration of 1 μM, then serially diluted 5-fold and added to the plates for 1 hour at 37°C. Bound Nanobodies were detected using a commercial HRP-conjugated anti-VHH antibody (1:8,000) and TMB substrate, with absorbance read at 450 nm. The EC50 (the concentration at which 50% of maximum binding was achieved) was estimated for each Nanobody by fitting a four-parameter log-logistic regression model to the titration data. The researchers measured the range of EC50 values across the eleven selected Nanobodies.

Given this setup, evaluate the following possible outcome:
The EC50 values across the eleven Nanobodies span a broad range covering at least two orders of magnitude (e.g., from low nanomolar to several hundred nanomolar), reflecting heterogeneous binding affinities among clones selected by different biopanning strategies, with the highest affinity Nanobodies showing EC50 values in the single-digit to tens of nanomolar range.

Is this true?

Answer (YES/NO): NO